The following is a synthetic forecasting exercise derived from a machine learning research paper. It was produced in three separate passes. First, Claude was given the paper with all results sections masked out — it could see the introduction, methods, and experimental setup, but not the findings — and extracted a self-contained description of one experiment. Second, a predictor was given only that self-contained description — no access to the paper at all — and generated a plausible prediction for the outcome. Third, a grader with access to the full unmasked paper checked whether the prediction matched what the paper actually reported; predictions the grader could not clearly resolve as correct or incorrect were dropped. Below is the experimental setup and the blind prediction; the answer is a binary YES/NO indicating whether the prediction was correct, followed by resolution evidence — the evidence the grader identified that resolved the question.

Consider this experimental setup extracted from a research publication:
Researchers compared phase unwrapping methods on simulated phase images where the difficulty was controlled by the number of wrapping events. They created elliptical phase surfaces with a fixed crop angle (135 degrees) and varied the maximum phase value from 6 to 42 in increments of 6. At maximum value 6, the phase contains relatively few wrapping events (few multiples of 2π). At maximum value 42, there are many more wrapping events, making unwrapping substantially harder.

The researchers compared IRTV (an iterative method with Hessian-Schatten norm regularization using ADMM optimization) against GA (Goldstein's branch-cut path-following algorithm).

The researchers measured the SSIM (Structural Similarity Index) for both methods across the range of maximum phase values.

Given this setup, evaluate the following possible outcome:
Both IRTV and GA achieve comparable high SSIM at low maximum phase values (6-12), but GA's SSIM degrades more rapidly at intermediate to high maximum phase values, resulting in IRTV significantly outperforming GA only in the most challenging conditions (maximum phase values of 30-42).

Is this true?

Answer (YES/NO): NO